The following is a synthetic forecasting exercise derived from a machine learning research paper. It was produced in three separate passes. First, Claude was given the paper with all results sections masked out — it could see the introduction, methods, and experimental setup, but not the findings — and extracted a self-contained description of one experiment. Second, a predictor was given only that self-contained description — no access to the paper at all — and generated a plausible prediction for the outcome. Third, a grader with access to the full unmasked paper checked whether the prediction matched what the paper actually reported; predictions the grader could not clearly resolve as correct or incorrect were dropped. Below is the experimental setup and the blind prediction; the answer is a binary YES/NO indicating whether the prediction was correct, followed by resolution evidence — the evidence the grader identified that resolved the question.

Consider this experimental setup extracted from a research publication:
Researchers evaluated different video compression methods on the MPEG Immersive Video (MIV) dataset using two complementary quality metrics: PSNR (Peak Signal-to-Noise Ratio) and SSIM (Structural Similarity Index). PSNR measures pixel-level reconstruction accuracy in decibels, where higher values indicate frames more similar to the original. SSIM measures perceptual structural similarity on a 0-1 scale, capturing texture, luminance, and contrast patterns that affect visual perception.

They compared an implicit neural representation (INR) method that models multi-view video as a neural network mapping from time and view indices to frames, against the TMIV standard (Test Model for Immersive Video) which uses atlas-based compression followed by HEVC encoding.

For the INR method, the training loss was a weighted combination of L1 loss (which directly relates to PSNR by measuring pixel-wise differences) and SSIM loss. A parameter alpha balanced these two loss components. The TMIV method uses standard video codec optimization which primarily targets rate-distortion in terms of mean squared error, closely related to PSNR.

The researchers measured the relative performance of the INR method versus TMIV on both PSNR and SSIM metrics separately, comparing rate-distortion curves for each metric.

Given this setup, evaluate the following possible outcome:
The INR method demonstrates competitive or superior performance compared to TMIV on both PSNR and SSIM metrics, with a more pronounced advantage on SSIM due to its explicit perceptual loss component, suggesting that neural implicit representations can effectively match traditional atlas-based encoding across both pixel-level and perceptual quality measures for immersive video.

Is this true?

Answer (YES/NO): YES